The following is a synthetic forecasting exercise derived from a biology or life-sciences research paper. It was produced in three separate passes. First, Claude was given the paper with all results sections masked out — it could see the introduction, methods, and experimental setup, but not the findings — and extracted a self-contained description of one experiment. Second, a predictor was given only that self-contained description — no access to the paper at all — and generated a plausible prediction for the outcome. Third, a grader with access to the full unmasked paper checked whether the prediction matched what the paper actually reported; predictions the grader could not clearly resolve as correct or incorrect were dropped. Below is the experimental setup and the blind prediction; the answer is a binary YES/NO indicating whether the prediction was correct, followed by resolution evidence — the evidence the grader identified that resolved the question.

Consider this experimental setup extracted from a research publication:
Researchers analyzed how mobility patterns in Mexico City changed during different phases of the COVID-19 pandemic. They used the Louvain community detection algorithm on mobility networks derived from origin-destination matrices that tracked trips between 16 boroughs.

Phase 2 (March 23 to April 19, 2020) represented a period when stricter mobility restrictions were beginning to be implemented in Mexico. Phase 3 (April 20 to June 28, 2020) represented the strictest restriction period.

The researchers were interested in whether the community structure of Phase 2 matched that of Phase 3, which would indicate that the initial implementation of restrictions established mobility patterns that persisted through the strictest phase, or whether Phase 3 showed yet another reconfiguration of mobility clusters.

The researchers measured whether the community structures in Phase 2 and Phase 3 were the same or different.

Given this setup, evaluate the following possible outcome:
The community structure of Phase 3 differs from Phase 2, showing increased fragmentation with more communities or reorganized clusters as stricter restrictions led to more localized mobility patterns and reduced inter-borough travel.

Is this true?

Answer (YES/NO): NO